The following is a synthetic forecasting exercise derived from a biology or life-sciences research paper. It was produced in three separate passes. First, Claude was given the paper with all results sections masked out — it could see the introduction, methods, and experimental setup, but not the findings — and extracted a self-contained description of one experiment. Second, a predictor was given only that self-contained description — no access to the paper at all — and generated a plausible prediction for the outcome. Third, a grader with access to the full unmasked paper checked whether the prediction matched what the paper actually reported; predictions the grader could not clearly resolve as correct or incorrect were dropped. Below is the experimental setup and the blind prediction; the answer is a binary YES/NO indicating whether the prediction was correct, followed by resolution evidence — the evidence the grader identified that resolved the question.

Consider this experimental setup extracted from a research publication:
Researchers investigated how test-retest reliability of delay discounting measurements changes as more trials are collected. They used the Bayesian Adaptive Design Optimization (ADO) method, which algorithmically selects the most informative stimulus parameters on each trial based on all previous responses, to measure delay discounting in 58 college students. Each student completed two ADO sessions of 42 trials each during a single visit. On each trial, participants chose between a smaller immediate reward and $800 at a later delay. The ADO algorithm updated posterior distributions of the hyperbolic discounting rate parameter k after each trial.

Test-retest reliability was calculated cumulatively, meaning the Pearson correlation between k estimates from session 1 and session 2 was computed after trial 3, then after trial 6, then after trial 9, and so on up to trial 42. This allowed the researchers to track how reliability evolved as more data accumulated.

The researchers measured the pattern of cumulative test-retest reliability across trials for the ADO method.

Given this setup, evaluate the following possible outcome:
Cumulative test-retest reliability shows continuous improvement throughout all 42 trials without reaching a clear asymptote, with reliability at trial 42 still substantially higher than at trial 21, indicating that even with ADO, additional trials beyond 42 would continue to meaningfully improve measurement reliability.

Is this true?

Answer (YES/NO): NO